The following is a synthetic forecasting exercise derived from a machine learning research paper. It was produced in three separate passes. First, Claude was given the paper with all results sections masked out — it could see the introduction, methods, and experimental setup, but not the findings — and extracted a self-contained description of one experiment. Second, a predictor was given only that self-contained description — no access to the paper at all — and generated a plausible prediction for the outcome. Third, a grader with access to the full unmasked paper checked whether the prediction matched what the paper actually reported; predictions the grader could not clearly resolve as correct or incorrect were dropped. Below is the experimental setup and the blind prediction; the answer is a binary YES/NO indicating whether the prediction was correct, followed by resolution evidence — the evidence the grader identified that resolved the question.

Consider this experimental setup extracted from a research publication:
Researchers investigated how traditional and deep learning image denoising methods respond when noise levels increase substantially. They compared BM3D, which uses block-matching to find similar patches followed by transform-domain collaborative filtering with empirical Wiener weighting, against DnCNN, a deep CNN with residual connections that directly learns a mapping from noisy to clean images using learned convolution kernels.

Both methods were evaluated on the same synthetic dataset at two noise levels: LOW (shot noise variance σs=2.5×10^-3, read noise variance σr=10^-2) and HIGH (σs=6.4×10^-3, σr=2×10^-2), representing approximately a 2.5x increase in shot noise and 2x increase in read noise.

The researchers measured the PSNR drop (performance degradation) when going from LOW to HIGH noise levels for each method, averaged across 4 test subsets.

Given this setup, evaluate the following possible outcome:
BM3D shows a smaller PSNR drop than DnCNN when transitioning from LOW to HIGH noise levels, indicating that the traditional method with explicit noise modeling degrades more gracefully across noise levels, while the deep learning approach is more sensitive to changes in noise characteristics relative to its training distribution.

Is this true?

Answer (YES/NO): YES